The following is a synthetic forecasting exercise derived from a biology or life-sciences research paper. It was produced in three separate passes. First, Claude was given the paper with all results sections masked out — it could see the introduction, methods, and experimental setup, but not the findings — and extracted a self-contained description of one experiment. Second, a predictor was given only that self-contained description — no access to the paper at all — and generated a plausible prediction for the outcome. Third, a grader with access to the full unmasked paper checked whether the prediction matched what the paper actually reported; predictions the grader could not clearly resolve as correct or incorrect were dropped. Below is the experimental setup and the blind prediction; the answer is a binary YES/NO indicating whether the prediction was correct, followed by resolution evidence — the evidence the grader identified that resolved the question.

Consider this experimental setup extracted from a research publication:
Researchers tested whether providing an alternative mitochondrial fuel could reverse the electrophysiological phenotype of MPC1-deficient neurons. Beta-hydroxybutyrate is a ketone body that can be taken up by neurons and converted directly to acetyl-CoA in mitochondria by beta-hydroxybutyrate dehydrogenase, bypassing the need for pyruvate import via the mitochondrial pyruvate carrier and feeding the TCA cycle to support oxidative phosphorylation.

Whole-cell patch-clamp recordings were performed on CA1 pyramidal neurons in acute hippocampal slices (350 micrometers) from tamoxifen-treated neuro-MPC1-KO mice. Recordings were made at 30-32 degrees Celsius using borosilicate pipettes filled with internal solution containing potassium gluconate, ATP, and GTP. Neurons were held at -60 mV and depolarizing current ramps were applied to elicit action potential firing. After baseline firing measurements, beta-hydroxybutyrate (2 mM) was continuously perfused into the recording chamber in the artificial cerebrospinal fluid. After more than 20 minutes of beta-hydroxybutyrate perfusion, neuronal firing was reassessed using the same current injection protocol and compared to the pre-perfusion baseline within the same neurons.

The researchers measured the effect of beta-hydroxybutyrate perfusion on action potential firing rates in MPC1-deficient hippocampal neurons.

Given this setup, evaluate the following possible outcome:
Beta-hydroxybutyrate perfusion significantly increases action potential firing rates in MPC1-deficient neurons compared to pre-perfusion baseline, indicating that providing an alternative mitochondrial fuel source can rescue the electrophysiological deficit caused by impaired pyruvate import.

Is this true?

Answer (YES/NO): NO